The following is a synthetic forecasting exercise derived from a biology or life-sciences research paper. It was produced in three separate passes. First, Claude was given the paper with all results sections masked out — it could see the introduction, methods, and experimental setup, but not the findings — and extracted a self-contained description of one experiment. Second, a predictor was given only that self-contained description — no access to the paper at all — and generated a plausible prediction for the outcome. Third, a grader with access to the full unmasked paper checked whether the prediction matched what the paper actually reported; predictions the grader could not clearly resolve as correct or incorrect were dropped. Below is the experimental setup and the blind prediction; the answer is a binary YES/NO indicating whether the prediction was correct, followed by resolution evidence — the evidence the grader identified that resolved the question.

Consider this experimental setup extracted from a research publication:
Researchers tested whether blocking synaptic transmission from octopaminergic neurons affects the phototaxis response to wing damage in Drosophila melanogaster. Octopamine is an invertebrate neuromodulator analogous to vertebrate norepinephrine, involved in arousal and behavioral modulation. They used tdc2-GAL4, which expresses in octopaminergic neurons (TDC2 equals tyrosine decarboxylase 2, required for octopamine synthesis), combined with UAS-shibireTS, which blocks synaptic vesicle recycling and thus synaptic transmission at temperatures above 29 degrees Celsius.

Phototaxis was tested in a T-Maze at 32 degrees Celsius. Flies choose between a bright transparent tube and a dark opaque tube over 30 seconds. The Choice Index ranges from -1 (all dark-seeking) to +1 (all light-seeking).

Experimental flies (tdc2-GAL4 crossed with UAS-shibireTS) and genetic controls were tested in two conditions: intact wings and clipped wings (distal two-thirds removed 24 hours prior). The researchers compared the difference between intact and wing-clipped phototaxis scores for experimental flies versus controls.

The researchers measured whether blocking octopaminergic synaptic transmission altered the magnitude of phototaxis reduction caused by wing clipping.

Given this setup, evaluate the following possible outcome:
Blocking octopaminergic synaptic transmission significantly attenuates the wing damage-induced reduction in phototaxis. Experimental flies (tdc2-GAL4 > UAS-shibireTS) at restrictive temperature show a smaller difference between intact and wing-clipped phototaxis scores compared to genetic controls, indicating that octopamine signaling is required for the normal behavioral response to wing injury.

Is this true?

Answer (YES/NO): YES